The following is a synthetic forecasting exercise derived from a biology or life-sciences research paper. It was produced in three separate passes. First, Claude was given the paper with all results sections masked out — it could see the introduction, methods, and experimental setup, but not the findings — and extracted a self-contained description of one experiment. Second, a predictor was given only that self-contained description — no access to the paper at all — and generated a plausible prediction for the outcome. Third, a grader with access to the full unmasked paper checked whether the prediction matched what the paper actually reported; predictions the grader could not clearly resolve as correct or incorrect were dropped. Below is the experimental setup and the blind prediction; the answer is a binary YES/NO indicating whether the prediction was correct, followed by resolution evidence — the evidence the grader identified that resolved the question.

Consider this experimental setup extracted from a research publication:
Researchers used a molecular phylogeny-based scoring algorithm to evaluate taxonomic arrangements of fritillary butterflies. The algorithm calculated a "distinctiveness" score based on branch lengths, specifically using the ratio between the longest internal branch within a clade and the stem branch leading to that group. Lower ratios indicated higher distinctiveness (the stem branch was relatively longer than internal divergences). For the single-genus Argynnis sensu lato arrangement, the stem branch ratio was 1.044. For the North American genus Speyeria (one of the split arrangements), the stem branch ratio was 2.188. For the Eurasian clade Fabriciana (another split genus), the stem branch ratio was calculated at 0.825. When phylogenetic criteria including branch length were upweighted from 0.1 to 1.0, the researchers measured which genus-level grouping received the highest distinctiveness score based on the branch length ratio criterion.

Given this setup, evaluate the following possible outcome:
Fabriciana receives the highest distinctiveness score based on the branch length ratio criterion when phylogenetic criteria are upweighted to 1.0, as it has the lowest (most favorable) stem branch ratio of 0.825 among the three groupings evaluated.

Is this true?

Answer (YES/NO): YES